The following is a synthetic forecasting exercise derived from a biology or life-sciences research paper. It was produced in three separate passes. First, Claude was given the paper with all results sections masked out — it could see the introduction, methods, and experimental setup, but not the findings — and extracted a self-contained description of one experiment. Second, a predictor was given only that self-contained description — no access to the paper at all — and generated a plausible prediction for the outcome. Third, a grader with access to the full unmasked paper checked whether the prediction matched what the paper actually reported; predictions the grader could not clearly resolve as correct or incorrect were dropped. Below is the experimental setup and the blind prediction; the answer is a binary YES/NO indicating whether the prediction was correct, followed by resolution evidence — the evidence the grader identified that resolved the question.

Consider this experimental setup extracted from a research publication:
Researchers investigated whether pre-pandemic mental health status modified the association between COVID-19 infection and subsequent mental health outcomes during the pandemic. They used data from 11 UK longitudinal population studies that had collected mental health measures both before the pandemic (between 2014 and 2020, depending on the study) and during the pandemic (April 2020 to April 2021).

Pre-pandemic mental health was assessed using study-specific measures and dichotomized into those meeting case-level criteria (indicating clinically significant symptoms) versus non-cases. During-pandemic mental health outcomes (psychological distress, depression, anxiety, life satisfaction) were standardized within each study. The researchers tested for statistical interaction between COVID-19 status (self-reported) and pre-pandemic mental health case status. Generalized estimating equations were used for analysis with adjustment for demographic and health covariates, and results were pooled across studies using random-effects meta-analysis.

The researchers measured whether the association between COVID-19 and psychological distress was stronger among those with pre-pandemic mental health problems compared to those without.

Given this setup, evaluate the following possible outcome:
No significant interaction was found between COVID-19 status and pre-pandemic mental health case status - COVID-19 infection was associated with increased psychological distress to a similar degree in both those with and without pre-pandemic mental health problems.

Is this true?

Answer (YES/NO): YES